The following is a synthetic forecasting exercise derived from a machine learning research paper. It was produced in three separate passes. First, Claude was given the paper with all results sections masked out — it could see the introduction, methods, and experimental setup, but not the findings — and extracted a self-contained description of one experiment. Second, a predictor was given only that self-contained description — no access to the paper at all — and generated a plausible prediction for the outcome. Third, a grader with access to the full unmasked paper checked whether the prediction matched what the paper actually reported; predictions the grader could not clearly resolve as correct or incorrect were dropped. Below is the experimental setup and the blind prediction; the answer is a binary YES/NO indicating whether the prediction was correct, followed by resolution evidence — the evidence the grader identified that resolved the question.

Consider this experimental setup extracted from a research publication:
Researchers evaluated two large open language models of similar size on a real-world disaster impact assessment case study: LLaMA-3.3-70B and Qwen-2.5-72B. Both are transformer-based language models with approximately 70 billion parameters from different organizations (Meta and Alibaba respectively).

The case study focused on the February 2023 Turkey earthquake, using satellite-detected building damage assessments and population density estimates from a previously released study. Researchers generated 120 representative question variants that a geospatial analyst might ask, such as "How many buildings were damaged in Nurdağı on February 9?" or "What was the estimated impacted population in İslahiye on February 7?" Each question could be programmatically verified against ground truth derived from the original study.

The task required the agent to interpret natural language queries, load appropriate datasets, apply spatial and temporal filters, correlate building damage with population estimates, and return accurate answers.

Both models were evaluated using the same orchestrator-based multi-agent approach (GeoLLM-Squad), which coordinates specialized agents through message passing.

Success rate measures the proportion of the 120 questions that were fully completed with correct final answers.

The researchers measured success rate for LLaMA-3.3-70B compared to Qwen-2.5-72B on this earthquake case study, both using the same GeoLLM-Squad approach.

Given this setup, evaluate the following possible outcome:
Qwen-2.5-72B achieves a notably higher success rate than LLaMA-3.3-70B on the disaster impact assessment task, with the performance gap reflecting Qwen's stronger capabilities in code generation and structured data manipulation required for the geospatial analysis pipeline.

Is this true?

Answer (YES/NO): NO